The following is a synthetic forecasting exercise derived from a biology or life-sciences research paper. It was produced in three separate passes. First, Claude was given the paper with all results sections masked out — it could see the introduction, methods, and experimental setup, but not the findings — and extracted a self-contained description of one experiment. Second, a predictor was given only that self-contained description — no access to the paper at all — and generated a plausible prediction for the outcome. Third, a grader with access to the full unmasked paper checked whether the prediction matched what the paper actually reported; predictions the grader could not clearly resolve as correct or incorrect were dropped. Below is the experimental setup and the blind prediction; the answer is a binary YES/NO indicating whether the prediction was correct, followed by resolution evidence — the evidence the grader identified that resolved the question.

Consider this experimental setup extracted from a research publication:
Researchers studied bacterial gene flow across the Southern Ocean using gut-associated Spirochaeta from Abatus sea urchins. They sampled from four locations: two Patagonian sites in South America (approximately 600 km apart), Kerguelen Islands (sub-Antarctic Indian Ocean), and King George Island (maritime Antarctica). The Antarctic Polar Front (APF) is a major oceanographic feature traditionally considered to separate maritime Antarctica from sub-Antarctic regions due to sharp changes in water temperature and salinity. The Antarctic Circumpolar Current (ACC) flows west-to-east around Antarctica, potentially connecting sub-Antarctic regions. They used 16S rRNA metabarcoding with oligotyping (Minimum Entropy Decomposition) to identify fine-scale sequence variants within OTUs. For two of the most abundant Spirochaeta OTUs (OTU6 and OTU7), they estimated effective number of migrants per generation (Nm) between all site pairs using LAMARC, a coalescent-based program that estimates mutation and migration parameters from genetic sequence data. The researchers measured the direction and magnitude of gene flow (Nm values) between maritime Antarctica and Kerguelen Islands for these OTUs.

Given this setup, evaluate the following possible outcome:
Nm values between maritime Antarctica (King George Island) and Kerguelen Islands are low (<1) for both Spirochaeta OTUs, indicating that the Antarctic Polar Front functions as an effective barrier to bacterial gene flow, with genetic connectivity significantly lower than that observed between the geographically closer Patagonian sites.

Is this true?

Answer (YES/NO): NO